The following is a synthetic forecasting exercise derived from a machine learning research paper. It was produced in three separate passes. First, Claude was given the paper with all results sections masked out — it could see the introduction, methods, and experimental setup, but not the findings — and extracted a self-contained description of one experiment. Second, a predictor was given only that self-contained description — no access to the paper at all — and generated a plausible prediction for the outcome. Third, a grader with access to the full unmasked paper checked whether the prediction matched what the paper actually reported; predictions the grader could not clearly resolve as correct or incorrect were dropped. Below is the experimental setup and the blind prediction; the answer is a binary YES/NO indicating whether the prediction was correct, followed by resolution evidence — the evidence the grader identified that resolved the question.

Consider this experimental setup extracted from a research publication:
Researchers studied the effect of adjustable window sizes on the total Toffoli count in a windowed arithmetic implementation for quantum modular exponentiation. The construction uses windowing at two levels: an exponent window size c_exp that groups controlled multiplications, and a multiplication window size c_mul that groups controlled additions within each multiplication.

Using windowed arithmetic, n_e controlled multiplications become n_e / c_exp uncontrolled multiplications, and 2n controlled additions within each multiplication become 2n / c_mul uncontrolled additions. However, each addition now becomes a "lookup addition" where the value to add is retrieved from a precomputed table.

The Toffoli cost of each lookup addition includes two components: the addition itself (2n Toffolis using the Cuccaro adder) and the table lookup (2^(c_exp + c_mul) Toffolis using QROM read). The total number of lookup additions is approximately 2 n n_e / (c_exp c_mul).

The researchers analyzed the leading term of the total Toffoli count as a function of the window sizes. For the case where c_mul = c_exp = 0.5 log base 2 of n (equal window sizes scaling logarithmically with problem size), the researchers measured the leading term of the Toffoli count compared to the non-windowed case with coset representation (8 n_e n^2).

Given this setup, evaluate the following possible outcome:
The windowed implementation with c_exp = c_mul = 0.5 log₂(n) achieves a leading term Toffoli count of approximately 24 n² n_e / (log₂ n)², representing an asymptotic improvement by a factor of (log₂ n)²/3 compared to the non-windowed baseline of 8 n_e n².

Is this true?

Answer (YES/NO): YES